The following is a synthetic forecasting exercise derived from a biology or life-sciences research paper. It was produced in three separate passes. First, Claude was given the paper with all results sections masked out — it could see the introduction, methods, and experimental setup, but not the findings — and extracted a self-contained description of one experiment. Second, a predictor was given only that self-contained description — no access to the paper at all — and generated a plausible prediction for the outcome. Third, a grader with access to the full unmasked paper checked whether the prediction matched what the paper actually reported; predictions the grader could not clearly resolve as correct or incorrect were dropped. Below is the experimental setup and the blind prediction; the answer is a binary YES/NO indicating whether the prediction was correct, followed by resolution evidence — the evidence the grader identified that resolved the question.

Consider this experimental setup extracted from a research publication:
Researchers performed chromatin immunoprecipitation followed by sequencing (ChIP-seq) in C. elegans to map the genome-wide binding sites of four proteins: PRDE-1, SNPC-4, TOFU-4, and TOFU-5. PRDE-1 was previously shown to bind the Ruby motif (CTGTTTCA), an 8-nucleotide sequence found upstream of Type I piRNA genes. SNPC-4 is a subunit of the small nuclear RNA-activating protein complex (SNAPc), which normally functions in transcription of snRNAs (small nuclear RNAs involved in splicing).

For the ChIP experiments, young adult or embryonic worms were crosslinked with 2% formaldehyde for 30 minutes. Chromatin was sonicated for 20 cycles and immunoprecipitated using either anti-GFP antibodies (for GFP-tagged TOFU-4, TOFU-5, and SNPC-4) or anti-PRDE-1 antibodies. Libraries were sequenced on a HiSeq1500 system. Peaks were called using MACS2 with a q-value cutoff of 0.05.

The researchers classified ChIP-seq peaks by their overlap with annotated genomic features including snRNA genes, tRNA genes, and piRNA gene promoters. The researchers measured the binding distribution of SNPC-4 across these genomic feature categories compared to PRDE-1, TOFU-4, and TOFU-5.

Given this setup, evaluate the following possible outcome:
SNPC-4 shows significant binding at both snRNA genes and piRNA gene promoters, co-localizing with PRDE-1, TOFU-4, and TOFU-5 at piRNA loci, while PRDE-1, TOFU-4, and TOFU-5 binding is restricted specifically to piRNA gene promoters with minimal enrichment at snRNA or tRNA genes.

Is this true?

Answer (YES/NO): NO